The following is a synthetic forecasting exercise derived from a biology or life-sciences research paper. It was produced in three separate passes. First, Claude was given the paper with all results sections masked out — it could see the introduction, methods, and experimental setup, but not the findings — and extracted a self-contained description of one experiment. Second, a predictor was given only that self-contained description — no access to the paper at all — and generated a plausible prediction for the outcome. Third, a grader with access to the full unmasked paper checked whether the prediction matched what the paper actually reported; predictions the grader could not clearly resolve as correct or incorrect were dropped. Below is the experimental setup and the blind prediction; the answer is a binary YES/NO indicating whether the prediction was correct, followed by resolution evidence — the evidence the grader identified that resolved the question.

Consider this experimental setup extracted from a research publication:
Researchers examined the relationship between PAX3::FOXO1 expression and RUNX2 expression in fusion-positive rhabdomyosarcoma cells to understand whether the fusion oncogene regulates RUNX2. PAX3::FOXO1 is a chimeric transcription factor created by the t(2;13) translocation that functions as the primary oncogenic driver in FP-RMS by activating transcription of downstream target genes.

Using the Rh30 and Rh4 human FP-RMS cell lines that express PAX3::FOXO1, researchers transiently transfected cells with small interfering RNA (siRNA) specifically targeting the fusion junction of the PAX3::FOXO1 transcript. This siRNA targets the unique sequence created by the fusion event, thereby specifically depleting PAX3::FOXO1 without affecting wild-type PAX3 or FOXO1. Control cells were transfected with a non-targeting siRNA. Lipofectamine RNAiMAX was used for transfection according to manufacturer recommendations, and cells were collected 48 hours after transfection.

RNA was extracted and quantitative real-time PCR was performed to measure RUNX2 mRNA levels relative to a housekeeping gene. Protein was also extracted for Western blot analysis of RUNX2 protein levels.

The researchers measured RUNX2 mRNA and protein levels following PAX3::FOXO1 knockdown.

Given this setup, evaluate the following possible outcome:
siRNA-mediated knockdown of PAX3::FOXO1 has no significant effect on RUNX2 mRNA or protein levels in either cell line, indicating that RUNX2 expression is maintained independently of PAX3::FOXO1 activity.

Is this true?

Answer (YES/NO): NO